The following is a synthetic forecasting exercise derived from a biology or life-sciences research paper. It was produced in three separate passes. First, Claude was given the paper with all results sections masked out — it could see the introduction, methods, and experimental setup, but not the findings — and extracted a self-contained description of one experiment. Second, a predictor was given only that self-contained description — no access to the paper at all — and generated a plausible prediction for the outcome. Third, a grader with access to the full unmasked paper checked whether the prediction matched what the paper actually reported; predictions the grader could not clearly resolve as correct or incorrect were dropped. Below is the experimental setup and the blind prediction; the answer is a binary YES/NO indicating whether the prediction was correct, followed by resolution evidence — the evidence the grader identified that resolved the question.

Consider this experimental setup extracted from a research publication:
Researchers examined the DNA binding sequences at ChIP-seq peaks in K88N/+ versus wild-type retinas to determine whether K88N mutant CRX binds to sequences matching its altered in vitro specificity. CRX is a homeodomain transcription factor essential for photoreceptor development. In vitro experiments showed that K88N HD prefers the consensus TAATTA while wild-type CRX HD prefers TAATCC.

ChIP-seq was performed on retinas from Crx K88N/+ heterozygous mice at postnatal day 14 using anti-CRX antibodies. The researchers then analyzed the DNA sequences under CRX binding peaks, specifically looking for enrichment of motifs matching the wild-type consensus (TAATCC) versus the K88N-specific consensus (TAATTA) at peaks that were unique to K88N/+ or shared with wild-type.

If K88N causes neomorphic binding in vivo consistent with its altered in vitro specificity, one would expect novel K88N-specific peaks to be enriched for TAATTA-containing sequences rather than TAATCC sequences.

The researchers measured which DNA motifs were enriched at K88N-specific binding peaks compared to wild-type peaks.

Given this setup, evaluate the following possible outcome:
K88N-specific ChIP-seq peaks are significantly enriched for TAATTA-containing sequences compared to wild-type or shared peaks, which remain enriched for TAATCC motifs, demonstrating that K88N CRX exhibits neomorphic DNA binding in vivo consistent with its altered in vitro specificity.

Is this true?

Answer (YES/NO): YES